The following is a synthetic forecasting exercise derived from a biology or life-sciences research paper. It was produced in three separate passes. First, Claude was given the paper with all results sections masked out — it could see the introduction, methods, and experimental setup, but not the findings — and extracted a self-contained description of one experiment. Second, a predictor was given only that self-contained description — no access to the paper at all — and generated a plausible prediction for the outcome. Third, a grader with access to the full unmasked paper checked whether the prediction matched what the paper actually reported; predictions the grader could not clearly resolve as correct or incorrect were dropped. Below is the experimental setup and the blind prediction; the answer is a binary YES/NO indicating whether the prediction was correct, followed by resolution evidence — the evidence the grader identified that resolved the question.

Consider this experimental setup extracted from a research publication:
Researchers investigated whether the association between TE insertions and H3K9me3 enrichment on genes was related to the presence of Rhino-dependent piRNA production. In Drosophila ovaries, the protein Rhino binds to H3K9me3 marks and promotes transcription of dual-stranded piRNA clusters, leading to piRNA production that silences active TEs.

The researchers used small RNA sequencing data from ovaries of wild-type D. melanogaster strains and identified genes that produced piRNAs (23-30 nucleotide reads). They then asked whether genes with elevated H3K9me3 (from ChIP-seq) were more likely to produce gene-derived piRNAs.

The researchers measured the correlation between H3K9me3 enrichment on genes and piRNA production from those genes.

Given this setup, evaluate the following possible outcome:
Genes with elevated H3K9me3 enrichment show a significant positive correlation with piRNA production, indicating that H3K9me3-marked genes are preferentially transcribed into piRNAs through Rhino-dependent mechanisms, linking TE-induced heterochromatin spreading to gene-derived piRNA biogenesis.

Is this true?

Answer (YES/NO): YES